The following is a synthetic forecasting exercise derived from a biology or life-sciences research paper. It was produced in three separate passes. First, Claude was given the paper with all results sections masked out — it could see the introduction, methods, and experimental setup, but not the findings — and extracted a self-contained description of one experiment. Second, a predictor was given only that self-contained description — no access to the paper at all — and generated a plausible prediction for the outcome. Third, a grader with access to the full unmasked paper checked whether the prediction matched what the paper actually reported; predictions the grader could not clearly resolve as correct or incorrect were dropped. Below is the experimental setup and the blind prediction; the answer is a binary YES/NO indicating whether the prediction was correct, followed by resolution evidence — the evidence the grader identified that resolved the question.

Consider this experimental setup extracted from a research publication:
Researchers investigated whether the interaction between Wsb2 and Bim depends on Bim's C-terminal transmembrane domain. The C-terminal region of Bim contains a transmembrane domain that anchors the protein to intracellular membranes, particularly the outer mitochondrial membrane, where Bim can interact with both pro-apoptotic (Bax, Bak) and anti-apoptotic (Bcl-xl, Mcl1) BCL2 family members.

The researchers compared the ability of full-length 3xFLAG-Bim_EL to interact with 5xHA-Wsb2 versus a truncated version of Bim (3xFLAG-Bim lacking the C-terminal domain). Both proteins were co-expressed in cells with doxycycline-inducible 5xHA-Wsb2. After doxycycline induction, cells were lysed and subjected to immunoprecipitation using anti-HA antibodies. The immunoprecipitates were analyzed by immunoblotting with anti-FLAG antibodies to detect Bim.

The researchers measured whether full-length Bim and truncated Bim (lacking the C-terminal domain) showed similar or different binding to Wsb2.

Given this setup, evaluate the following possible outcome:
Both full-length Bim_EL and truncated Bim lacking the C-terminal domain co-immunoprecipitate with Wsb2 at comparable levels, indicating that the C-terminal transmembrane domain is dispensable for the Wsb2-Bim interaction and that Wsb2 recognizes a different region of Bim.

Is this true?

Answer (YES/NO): NO